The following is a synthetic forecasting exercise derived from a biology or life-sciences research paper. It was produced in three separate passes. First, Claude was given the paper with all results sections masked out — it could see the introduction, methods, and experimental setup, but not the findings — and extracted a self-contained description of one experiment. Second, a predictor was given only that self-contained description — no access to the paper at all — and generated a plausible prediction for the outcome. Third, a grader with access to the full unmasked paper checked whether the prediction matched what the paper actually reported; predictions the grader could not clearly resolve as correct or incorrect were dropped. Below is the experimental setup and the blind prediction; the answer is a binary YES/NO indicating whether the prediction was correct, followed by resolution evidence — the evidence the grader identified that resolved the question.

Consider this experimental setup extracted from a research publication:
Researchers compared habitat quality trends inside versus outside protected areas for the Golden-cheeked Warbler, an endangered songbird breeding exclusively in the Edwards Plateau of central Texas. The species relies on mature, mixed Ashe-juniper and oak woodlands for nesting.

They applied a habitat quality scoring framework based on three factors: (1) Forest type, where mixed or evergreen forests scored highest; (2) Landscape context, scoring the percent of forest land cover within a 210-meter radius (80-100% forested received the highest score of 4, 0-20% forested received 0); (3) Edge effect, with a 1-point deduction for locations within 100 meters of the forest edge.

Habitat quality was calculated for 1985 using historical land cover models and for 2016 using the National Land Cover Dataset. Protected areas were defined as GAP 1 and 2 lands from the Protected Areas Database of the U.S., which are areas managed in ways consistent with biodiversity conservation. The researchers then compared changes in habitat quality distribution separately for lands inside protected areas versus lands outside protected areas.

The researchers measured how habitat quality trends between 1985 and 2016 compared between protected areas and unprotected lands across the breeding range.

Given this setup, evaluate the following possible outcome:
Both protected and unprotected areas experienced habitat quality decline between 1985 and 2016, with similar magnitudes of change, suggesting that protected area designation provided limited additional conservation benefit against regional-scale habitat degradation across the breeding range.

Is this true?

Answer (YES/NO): NO